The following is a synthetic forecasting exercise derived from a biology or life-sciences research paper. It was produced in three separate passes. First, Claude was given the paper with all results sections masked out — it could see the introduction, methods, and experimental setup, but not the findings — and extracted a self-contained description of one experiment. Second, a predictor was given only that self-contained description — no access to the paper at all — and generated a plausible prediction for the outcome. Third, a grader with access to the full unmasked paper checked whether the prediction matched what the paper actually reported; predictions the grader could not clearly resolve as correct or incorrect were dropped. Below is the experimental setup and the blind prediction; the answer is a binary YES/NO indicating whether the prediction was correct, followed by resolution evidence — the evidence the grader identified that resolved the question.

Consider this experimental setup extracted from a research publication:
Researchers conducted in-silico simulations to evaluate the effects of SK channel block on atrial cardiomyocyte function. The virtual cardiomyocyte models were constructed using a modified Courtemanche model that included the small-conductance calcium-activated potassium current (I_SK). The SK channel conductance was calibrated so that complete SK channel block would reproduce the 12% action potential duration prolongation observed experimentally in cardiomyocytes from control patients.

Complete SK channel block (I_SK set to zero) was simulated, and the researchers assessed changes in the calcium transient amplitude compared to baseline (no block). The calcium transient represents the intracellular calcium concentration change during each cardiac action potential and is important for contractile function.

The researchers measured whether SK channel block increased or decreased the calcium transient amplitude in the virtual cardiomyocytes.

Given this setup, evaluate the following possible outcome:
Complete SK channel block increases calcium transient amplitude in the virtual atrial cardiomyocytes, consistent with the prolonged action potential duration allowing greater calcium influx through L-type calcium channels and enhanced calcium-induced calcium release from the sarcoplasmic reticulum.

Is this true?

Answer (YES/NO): YES